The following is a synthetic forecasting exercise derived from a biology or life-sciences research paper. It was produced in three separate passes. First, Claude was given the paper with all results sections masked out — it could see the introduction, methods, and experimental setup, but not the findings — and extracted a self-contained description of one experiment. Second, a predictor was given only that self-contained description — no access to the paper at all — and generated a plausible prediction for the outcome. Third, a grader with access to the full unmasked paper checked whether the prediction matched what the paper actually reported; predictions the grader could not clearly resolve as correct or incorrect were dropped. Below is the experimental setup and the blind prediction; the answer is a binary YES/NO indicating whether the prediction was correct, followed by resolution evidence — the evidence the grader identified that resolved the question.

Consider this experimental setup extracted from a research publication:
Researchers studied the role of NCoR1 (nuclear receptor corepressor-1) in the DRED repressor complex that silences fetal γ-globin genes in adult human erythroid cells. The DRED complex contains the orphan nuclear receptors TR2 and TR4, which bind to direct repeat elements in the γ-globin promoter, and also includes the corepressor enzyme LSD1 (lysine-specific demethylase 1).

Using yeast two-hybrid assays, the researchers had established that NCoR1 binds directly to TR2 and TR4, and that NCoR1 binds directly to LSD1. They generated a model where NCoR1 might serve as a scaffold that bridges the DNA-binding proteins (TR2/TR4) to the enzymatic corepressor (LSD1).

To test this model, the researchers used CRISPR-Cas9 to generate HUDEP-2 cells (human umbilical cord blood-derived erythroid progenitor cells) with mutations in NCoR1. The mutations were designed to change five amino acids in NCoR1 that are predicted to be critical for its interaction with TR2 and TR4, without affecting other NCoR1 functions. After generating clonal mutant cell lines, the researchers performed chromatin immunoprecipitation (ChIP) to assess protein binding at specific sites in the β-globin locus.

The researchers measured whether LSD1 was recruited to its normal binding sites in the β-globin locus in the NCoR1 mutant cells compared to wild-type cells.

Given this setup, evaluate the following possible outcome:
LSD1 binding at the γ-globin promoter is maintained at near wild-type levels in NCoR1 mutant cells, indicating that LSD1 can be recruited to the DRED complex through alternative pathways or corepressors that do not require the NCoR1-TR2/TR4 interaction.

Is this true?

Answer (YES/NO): NO